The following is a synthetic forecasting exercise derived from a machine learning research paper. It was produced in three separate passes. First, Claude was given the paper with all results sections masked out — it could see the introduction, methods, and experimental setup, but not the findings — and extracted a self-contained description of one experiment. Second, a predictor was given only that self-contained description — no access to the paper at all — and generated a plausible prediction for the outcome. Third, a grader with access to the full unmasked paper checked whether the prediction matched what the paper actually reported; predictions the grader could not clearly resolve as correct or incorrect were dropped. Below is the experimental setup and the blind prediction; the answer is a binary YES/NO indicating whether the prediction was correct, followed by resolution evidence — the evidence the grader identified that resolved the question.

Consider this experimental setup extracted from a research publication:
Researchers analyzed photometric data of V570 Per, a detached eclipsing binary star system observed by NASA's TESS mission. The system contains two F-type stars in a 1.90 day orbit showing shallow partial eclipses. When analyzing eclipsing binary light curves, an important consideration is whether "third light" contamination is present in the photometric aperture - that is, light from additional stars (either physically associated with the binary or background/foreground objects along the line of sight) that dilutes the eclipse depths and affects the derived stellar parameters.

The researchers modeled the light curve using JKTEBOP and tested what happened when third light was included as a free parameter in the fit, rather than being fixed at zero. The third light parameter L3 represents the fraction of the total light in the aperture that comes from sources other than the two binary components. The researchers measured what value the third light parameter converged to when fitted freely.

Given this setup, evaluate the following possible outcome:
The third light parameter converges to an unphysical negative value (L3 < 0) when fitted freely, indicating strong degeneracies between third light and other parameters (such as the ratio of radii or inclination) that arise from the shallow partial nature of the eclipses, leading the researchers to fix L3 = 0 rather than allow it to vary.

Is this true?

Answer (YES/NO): YES